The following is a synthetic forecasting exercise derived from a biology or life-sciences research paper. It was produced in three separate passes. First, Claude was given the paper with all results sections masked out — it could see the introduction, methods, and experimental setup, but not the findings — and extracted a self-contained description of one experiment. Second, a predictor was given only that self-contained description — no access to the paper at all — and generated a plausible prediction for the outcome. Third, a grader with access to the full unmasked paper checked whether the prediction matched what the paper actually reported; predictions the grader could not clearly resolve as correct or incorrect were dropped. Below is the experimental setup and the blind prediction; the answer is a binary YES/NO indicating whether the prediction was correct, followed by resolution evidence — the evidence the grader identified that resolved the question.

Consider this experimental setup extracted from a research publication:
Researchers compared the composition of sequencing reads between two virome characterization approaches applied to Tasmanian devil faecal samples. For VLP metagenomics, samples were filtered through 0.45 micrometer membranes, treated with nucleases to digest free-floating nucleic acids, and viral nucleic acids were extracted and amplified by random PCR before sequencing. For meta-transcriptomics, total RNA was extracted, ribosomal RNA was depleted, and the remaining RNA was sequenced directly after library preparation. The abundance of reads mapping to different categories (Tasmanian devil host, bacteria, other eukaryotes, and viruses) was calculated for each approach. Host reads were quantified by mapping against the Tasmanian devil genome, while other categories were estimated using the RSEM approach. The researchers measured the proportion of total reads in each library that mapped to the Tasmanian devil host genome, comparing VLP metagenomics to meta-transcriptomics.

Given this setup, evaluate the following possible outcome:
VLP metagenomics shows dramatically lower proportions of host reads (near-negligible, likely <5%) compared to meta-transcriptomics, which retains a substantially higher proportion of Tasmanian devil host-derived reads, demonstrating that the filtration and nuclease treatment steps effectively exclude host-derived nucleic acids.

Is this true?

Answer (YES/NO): NO